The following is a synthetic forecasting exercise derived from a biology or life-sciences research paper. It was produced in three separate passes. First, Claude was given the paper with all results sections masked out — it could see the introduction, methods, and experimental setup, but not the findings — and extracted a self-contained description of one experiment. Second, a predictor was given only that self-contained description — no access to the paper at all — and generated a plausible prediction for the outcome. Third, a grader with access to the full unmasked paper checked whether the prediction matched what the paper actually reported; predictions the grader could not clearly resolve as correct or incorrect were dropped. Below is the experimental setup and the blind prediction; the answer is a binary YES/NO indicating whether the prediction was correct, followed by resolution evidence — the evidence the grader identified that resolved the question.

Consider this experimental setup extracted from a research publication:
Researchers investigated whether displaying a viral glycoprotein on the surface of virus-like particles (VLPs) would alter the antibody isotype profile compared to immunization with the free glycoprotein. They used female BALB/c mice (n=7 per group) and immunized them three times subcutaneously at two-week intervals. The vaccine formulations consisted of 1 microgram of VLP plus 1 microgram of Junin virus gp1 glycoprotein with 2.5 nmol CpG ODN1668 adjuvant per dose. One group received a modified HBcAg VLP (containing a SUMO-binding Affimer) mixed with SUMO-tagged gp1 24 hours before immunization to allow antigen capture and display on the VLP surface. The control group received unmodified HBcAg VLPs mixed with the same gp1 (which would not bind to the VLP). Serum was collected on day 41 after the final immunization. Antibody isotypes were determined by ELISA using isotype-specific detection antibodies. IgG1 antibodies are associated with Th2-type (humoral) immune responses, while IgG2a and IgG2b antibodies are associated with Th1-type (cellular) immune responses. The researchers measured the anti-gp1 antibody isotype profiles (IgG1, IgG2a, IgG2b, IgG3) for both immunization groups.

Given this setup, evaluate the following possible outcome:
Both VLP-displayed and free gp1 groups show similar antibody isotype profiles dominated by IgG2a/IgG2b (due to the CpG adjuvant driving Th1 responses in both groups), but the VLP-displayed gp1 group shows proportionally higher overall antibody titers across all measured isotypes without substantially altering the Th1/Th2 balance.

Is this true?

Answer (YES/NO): NO